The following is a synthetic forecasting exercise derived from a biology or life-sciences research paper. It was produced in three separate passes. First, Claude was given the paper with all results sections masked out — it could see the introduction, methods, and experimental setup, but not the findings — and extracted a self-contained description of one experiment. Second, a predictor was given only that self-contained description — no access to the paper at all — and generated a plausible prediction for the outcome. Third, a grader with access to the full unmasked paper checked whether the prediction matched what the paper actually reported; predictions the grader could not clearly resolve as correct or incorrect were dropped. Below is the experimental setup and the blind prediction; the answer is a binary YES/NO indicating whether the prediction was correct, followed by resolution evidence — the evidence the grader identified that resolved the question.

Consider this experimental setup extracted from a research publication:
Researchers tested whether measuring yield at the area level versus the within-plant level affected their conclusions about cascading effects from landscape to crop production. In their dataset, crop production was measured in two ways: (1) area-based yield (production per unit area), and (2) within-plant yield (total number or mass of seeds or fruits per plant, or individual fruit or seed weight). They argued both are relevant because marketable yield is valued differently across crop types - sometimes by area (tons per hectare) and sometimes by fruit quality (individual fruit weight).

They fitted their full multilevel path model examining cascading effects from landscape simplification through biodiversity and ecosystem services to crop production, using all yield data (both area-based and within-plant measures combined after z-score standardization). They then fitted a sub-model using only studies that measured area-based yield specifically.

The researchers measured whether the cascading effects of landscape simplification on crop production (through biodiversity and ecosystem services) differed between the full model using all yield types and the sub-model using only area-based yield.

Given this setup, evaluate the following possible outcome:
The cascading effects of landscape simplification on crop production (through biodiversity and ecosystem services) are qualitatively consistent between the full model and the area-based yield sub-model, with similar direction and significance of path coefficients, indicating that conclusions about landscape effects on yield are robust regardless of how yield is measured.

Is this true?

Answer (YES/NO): YES